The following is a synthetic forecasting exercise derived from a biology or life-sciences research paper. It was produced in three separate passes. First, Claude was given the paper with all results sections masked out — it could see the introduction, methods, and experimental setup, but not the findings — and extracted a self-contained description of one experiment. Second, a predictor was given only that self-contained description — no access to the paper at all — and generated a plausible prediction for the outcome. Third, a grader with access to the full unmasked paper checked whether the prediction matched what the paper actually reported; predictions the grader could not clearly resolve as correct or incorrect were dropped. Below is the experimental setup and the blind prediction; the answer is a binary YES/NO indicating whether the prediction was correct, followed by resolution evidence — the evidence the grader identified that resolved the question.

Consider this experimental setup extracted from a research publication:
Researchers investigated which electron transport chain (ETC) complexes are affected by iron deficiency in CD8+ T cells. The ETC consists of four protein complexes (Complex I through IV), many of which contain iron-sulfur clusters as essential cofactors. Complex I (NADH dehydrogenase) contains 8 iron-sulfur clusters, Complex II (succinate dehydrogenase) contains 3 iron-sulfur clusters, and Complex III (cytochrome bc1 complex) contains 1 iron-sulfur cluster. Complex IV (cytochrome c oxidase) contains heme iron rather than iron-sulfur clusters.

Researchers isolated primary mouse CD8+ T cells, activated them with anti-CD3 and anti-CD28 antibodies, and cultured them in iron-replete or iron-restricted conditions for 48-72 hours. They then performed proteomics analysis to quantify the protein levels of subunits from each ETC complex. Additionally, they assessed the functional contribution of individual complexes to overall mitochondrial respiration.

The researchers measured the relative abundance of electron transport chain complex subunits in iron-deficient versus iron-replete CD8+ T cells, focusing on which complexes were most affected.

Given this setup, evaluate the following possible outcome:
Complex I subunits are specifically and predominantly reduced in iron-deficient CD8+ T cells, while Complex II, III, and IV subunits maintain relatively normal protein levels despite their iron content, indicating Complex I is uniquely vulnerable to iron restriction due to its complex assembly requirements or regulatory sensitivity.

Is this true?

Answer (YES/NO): NO